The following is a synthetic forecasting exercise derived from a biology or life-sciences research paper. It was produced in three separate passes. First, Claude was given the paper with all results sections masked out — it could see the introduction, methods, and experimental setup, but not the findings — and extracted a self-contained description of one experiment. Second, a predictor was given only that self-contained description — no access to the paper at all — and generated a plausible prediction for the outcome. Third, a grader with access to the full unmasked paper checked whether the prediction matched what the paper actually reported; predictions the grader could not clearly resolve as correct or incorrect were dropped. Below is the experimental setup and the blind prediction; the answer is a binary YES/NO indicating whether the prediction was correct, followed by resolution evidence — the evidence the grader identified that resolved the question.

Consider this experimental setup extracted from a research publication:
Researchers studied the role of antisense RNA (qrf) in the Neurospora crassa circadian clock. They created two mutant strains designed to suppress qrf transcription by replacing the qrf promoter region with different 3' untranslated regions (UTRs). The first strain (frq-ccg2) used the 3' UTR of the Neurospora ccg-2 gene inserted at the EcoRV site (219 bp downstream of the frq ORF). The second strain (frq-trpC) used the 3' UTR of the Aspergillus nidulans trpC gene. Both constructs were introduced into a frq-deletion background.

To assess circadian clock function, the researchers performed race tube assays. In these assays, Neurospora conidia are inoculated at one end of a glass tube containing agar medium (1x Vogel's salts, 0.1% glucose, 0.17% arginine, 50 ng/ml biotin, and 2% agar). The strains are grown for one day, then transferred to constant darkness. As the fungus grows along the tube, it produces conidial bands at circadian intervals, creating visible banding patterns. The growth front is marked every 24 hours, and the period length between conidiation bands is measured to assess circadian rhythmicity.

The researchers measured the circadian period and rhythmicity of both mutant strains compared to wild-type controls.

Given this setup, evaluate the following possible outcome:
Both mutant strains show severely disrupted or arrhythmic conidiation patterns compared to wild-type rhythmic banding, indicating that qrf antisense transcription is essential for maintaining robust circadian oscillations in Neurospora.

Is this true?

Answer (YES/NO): NO